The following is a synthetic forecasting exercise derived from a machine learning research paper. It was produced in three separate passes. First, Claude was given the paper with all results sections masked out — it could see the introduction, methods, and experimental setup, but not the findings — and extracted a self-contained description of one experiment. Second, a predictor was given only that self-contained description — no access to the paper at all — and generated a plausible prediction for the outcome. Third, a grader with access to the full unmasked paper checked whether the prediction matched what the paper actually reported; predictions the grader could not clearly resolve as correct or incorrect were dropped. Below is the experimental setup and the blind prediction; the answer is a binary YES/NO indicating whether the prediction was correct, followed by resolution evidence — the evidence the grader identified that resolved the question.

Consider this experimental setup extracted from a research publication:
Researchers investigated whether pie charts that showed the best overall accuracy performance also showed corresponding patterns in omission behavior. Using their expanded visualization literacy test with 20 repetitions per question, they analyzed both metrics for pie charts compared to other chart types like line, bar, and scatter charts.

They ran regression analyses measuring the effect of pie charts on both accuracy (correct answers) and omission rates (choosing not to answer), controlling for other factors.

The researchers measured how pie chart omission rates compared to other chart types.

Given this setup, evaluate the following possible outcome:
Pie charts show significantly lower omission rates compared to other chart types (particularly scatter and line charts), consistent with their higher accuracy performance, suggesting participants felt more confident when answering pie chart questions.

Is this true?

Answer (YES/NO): YES